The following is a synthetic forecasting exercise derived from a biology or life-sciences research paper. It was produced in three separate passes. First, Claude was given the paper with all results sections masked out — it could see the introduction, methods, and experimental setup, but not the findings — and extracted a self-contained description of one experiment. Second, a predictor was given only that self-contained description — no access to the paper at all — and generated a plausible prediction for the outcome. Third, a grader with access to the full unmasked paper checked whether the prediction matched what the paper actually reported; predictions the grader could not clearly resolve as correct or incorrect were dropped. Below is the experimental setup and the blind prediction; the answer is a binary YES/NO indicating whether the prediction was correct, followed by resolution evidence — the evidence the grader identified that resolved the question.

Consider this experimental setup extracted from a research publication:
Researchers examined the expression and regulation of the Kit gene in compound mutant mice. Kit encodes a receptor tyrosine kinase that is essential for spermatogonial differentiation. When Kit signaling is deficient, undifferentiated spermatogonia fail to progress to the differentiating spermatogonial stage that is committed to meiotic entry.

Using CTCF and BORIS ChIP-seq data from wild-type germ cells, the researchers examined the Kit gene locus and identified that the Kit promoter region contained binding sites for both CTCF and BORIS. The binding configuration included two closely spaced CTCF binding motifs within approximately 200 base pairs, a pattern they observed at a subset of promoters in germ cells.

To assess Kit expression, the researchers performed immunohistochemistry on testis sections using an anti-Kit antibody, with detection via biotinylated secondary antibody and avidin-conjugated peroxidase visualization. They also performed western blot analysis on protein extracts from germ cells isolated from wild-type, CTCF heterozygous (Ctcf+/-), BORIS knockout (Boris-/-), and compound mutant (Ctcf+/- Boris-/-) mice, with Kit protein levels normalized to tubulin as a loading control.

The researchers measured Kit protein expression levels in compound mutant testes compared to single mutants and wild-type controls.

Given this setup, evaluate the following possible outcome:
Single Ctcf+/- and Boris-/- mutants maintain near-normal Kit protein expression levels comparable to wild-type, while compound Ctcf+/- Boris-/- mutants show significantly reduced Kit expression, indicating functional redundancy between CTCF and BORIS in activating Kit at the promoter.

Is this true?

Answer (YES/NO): NO